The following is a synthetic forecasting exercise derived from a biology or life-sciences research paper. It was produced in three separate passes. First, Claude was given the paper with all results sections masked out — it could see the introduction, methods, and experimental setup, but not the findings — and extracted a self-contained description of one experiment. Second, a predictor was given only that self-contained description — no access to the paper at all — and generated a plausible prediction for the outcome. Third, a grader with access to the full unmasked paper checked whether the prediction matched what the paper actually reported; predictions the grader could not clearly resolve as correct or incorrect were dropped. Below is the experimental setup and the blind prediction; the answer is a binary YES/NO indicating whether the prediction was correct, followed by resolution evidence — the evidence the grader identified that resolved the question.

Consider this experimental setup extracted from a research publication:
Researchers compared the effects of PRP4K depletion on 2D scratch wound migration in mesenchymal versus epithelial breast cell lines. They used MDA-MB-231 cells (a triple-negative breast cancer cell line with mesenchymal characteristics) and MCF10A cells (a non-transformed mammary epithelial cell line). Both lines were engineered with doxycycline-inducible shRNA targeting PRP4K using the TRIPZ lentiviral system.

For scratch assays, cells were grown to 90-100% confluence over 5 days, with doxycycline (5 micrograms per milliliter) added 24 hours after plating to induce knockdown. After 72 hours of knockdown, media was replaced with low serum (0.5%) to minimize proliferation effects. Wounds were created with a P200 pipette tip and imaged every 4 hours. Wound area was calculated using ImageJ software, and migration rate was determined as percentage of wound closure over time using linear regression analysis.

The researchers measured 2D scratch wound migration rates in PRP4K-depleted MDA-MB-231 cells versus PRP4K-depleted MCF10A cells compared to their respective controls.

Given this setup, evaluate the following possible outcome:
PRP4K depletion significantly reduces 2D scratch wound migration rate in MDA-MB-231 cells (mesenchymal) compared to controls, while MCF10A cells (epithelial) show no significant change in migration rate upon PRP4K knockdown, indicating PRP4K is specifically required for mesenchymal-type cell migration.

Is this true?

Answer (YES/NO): NO